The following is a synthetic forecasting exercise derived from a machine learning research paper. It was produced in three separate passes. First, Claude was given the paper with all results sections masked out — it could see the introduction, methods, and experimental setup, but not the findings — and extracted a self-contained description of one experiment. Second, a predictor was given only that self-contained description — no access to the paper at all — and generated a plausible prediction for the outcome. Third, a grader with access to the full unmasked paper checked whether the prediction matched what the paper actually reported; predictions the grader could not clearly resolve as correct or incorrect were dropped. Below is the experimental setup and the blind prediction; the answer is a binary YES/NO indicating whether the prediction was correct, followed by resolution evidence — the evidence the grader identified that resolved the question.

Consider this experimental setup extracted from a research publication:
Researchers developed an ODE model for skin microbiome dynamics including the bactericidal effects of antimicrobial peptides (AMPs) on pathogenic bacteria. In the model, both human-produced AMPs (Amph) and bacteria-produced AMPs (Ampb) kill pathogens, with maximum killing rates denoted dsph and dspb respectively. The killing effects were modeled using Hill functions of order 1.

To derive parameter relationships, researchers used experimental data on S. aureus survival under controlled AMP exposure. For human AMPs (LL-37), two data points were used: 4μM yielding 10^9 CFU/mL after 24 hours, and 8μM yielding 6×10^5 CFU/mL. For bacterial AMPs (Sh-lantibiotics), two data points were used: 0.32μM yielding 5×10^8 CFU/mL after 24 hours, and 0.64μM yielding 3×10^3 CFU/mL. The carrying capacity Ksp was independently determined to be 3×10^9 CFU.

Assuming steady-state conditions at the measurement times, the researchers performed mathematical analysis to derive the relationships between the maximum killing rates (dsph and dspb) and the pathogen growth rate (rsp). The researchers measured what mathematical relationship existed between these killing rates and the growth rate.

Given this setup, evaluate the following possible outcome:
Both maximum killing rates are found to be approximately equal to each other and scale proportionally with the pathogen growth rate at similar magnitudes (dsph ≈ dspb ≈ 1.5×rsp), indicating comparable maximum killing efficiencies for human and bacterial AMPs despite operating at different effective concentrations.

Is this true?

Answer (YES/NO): NO